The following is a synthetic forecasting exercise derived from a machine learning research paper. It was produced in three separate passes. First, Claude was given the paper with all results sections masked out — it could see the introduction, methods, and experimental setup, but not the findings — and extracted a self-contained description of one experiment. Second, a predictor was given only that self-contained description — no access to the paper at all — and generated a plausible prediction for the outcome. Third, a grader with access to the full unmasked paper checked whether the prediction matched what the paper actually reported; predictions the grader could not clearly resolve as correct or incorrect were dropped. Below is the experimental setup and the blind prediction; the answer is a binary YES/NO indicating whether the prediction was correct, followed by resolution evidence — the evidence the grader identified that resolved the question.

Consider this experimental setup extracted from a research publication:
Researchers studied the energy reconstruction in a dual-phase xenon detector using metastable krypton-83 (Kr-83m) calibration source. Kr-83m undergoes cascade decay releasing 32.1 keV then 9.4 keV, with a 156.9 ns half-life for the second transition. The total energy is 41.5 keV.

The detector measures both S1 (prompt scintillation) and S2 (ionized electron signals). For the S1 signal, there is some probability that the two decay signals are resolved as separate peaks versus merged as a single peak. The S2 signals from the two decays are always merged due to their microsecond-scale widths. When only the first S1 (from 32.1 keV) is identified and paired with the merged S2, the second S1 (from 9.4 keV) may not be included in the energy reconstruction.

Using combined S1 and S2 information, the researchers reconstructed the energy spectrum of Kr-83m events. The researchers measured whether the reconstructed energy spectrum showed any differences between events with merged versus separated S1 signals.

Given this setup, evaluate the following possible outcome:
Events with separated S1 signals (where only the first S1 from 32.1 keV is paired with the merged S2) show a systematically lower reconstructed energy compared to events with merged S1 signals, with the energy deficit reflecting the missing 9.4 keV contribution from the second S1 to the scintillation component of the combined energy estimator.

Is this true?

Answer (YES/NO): YES